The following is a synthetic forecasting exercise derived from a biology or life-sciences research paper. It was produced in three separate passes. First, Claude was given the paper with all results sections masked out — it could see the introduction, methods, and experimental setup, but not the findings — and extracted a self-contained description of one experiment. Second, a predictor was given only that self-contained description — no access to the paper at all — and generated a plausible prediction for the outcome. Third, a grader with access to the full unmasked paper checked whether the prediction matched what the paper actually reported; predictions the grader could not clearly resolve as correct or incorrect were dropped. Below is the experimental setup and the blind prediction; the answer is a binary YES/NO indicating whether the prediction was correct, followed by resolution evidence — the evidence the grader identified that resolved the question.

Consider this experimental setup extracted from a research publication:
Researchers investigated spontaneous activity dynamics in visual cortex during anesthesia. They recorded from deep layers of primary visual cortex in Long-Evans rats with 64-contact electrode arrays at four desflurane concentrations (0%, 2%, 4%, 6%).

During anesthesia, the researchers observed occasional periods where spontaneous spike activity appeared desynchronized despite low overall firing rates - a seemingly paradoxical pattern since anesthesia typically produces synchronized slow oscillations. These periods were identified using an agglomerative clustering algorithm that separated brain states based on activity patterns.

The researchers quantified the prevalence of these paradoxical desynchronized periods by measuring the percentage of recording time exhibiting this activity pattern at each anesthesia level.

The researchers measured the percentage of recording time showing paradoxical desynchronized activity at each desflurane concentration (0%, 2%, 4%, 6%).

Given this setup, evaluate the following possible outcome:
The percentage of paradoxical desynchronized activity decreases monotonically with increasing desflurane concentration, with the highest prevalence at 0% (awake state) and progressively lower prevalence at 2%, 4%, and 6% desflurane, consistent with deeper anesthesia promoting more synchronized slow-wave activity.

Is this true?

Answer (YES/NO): NO